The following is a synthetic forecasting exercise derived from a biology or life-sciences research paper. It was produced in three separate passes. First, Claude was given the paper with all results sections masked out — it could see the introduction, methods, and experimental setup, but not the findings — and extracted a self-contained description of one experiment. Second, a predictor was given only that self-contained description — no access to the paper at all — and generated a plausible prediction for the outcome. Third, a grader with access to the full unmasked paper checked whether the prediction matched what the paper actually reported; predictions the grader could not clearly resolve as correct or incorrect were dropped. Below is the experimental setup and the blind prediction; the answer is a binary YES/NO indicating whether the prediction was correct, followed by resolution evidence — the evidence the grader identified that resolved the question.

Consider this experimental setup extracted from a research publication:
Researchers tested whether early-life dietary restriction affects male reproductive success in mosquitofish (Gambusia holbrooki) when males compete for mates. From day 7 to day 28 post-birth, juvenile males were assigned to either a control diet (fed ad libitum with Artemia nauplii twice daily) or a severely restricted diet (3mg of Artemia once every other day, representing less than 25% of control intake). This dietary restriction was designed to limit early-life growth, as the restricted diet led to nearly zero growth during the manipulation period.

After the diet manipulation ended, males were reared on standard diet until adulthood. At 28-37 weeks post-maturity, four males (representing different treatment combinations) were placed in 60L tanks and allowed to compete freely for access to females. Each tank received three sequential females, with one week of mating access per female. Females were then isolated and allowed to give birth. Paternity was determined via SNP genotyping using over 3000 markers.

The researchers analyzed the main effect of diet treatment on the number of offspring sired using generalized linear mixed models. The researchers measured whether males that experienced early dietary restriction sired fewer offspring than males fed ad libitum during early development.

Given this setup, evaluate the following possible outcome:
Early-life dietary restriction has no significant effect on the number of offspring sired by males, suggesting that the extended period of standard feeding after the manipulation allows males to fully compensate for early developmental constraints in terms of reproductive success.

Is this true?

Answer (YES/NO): YES